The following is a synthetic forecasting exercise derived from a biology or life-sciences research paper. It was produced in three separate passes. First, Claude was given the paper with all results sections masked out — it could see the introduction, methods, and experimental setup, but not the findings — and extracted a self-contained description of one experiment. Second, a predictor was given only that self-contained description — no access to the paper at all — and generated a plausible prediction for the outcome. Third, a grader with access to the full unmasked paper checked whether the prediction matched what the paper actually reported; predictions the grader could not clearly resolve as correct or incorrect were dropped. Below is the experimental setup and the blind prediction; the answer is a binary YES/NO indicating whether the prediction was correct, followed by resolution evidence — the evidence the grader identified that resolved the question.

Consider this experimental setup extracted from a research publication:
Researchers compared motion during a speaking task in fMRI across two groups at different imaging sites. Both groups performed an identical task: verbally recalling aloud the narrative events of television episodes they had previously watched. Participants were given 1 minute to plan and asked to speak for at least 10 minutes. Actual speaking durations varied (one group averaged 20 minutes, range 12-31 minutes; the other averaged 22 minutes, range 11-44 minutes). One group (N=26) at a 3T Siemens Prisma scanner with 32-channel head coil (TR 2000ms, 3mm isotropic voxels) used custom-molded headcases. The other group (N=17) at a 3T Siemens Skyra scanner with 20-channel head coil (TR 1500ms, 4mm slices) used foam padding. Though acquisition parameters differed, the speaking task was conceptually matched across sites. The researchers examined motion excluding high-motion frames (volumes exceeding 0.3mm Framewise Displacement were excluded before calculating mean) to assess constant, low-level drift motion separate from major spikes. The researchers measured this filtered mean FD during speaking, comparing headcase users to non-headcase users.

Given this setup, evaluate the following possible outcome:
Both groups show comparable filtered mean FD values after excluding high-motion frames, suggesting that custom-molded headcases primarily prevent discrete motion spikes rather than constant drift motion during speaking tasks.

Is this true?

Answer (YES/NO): NO